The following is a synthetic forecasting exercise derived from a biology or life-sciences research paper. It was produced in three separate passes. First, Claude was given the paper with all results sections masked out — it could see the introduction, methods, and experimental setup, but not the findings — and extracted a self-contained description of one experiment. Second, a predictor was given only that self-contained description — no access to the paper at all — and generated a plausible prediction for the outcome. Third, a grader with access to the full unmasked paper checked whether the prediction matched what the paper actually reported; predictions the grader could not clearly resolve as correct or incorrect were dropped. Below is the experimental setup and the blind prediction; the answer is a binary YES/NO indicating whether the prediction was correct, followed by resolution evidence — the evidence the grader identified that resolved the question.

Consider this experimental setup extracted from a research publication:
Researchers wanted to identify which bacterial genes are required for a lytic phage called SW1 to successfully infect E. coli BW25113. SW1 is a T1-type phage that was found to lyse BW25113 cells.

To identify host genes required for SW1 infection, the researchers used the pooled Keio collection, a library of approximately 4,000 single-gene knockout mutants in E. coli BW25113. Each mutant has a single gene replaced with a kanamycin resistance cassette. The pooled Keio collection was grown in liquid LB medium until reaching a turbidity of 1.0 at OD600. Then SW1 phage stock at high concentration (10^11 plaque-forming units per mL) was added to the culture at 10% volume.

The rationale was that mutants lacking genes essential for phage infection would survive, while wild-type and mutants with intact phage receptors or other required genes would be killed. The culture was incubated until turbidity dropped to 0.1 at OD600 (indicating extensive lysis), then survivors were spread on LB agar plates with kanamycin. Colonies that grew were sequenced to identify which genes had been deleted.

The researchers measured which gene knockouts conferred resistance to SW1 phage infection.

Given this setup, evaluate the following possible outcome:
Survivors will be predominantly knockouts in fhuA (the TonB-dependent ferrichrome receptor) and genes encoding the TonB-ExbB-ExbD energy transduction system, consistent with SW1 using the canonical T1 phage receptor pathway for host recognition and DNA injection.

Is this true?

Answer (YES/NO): YES